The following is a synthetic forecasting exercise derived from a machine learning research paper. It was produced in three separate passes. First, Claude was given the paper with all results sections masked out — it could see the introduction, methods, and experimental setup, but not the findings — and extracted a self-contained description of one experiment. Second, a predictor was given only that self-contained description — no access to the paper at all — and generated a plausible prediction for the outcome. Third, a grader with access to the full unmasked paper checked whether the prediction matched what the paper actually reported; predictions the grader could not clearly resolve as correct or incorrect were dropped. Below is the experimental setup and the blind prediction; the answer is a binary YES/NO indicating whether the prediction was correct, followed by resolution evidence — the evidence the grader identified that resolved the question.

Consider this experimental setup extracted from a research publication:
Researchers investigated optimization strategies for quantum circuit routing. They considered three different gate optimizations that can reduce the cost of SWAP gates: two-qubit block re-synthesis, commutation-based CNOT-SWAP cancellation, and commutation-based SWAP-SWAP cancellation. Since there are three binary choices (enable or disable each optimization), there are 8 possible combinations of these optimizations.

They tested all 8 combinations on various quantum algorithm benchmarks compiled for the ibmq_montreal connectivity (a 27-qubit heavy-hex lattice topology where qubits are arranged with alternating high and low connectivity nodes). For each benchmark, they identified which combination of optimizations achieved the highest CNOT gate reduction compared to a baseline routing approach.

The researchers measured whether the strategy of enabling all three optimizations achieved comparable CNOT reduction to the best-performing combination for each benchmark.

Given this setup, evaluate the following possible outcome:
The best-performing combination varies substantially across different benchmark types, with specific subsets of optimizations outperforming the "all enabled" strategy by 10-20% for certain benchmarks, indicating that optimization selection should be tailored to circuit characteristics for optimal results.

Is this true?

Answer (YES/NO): NO